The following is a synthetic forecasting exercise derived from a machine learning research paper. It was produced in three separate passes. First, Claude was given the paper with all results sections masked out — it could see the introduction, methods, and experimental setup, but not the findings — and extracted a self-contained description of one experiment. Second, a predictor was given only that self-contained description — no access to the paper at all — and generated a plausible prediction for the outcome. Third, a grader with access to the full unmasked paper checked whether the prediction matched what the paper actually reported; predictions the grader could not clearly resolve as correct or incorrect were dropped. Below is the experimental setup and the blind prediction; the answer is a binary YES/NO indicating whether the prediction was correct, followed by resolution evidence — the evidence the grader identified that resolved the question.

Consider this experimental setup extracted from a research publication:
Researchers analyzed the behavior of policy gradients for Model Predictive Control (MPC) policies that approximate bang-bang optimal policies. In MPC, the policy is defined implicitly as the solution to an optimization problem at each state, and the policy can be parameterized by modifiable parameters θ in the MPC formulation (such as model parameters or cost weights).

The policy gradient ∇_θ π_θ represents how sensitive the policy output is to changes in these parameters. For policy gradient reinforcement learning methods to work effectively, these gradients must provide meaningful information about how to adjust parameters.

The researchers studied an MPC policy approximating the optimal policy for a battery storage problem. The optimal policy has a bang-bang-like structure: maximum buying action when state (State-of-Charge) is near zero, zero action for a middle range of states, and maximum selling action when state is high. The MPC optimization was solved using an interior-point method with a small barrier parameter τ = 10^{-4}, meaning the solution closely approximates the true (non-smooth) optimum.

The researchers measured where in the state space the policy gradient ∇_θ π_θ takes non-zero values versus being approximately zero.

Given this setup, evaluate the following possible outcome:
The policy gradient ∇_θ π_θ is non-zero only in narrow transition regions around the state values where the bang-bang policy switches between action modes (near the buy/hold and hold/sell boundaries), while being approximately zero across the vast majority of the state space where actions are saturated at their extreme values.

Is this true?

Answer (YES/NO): YES